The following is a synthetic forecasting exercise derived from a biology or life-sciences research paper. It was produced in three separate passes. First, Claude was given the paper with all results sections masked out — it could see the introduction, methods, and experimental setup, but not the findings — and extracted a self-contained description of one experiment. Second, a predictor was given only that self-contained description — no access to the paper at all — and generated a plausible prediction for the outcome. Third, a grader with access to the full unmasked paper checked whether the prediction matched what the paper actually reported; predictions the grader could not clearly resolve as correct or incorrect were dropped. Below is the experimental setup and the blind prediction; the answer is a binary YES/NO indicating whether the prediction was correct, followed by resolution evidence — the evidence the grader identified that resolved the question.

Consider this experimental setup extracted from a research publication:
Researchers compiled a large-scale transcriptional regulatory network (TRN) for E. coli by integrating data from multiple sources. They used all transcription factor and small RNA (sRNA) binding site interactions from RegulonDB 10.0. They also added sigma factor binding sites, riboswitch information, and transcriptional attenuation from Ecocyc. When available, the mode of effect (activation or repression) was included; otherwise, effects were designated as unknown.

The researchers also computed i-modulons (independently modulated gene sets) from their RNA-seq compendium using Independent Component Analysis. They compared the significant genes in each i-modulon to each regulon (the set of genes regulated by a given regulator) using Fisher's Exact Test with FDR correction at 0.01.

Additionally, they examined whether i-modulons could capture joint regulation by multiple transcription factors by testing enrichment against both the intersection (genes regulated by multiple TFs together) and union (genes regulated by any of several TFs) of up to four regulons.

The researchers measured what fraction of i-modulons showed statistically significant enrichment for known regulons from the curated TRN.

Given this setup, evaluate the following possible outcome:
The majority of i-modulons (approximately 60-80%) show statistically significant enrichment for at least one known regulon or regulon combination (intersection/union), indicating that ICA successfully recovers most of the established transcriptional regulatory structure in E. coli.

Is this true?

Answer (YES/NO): YES